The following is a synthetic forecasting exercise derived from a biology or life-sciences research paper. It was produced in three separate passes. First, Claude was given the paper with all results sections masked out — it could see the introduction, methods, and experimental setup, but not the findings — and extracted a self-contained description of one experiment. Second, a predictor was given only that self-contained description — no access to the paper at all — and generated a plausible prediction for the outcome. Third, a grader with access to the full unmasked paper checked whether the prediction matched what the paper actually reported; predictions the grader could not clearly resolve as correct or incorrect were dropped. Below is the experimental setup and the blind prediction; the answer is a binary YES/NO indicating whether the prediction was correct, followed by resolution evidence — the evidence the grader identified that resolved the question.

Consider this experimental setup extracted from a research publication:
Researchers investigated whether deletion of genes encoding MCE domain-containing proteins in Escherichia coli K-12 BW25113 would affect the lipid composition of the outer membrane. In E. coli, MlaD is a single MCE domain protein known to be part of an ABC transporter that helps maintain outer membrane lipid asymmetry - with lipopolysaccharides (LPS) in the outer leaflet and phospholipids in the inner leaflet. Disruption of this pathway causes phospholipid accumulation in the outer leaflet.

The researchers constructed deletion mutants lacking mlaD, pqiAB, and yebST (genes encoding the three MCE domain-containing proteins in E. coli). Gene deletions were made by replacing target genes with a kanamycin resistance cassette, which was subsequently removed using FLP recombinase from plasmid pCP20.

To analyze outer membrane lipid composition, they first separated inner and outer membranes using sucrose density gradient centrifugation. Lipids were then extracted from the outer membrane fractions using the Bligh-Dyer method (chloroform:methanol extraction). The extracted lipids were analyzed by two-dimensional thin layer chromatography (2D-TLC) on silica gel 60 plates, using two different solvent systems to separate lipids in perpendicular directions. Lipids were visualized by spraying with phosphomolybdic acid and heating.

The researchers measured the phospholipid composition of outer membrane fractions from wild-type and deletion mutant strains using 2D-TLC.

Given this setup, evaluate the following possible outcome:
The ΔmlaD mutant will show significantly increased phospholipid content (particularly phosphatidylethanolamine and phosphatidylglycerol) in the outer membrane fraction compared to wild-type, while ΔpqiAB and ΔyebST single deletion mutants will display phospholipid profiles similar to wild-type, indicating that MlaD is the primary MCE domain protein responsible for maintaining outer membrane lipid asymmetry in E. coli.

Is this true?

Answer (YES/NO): NO